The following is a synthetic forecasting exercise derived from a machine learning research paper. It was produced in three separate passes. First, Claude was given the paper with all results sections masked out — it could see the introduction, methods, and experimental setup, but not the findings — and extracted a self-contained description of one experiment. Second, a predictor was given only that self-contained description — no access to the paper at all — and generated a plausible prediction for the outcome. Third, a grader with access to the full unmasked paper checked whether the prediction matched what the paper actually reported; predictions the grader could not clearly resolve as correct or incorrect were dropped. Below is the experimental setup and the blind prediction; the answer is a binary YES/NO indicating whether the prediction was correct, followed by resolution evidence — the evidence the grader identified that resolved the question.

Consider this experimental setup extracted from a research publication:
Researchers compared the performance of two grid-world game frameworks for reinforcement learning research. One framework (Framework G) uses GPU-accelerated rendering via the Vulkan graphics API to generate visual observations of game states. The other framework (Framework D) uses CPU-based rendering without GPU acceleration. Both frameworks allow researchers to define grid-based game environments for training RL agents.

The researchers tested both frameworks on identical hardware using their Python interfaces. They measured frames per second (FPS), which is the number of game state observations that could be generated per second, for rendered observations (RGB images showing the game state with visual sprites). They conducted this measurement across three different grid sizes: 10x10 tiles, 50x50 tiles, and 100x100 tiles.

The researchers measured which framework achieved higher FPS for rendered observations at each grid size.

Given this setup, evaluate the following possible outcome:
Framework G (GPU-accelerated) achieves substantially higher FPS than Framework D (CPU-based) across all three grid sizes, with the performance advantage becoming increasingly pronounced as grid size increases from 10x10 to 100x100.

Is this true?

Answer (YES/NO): NO